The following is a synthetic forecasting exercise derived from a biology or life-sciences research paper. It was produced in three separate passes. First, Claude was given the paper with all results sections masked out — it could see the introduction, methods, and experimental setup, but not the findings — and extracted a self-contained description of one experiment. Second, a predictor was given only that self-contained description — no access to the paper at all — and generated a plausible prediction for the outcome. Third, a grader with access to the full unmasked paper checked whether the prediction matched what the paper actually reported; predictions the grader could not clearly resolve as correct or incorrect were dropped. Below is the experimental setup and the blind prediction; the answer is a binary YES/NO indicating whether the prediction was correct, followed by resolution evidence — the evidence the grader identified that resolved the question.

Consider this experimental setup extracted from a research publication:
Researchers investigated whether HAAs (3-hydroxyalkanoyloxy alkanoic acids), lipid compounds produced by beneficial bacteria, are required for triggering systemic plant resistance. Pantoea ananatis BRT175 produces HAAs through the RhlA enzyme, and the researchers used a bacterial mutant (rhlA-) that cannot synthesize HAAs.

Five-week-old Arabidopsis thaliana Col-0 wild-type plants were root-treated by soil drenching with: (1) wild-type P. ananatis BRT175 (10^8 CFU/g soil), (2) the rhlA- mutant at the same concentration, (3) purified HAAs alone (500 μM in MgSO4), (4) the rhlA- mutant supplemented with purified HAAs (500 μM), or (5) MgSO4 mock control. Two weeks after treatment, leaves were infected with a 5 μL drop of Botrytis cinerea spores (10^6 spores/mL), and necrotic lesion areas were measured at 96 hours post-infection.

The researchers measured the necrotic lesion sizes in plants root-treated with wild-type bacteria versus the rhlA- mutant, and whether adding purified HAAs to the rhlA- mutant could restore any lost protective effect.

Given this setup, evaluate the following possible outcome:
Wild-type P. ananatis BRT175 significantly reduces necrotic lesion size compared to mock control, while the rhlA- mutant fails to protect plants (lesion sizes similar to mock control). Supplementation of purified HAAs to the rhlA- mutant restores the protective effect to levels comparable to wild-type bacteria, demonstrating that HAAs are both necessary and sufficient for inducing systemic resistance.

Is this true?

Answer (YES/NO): NO